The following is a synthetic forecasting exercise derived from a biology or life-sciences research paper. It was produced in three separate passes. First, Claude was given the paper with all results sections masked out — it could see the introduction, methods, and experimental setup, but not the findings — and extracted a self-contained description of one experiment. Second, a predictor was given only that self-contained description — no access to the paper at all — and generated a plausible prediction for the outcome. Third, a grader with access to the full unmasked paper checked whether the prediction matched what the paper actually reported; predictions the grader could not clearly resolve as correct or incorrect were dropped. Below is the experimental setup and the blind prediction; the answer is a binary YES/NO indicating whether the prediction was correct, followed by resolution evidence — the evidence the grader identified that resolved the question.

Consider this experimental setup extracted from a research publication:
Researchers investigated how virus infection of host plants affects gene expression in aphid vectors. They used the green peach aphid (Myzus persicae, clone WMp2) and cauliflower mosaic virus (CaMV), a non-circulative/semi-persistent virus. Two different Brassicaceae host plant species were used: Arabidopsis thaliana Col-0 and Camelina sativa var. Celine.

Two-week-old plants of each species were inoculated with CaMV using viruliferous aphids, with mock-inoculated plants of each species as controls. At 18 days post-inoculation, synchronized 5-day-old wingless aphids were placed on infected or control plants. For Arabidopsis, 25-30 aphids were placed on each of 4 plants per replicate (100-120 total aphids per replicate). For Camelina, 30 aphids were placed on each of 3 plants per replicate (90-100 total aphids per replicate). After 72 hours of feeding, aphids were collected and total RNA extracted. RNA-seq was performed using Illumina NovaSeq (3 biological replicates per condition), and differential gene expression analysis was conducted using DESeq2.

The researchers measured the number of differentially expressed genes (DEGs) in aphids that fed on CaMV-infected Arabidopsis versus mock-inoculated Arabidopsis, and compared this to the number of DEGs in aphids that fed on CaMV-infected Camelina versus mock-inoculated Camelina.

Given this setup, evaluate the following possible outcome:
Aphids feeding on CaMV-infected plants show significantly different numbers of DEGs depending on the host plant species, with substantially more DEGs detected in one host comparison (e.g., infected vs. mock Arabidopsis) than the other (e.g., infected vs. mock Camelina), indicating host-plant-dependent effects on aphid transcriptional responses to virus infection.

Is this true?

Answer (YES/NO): YES